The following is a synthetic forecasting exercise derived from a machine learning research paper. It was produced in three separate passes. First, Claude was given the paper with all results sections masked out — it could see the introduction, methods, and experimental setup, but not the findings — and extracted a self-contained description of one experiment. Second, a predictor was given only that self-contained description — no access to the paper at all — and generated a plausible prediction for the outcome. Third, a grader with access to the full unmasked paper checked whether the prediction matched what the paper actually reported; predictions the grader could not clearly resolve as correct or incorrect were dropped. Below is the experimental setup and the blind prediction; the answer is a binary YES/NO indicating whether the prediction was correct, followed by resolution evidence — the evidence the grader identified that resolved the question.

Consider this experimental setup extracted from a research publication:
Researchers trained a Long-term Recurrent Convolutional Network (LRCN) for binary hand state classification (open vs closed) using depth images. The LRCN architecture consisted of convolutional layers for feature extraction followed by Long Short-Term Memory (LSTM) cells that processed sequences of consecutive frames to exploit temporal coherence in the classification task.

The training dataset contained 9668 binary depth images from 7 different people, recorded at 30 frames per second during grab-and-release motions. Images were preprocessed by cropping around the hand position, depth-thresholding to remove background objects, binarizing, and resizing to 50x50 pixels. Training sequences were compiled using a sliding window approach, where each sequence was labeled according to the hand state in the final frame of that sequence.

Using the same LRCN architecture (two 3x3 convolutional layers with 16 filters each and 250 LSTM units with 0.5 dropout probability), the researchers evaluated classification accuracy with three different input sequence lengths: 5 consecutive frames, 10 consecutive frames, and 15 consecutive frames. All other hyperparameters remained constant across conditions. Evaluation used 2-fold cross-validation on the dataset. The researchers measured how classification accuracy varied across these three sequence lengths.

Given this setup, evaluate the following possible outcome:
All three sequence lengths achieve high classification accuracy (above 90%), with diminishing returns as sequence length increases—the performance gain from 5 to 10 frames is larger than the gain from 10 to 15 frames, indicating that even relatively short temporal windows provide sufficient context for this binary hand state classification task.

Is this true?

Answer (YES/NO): NO